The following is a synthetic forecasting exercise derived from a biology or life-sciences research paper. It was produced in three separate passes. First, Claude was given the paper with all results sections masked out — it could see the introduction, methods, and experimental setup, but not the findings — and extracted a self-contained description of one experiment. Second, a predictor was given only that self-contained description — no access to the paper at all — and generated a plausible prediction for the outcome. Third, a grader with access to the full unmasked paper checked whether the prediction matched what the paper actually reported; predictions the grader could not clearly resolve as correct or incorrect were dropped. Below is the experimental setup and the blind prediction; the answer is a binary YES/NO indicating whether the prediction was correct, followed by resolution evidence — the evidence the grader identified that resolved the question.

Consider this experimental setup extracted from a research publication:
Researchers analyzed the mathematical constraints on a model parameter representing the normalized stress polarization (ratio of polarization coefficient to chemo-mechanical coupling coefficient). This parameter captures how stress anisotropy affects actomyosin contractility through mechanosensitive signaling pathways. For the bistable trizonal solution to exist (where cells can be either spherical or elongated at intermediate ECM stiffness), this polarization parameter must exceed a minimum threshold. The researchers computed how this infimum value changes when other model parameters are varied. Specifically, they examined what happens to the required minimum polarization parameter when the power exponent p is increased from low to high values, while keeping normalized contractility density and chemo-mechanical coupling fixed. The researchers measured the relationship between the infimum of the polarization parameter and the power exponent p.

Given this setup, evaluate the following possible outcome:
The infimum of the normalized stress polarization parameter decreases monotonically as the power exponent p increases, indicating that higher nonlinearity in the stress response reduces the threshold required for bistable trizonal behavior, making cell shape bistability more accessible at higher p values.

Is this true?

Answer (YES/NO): NO